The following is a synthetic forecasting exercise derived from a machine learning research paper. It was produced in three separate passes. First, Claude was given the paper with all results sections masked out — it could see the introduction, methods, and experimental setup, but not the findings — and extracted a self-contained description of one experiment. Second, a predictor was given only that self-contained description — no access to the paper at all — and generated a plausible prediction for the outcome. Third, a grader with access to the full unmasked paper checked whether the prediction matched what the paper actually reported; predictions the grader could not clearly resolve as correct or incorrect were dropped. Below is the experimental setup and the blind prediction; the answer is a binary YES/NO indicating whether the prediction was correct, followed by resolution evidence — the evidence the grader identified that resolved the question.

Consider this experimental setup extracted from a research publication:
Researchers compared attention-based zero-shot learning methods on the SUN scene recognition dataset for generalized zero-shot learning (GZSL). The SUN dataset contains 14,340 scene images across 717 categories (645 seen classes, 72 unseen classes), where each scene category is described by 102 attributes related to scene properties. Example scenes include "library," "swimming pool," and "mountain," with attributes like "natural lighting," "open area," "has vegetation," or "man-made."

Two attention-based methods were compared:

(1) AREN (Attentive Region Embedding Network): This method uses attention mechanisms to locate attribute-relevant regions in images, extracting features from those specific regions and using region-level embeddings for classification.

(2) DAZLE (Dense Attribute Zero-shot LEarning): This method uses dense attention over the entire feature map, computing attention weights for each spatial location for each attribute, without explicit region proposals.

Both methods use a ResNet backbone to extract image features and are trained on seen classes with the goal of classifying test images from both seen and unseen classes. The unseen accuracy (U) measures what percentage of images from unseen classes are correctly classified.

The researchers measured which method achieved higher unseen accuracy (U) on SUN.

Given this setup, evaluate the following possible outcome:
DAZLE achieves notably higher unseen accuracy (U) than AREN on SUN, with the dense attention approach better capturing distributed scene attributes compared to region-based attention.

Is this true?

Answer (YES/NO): YES